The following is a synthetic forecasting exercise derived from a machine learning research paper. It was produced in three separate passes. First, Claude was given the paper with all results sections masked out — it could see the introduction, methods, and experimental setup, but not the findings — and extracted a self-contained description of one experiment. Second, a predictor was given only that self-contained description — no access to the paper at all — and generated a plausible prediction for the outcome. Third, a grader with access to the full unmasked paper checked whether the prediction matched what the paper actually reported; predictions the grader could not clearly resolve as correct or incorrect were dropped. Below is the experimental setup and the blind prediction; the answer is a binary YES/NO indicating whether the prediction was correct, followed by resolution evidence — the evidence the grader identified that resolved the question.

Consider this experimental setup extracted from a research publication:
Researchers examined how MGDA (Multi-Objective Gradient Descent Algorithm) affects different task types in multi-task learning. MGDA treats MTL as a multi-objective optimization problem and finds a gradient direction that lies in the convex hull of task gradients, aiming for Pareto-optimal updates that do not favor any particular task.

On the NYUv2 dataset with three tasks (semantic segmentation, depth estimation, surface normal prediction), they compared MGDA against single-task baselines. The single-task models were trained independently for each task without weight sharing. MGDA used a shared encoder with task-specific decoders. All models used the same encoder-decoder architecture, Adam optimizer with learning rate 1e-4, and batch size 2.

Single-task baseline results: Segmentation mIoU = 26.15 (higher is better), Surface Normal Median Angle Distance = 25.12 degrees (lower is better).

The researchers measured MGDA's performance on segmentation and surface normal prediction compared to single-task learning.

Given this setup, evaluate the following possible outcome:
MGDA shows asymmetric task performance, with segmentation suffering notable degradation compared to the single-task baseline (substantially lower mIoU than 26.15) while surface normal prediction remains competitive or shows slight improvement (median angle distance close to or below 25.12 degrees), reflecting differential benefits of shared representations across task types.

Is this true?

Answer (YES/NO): YES